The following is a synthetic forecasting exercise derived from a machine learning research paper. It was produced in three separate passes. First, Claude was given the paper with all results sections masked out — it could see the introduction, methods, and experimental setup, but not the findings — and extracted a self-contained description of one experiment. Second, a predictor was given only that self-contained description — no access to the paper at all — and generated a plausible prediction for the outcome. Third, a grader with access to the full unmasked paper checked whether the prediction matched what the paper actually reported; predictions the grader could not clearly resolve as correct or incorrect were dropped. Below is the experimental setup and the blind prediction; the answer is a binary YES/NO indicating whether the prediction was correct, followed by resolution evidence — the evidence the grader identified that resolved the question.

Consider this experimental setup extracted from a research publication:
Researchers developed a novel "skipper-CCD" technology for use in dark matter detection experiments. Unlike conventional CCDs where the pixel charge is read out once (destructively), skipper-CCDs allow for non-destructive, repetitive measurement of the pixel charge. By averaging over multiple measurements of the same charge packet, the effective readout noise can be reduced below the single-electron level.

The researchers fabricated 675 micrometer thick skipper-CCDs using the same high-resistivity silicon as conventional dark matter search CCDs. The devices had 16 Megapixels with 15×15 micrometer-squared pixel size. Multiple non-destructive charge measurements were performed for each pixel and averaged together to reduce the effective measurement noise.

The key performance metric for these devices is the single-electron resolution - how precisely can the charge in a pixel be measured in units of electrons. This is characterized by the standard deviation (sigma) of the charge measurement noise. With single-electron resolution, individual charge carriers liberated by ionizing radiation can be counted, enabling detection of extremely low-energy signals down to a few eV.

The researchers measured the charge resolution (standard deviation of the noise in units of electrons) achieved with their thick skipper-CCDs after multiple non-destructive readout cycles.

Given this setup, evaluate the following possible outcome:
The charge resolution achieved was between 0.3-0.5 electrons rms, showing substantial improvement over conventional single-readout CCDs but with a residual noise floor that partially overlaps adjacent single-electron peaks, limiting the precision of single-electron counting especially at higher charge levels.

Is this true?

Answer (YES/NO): NO